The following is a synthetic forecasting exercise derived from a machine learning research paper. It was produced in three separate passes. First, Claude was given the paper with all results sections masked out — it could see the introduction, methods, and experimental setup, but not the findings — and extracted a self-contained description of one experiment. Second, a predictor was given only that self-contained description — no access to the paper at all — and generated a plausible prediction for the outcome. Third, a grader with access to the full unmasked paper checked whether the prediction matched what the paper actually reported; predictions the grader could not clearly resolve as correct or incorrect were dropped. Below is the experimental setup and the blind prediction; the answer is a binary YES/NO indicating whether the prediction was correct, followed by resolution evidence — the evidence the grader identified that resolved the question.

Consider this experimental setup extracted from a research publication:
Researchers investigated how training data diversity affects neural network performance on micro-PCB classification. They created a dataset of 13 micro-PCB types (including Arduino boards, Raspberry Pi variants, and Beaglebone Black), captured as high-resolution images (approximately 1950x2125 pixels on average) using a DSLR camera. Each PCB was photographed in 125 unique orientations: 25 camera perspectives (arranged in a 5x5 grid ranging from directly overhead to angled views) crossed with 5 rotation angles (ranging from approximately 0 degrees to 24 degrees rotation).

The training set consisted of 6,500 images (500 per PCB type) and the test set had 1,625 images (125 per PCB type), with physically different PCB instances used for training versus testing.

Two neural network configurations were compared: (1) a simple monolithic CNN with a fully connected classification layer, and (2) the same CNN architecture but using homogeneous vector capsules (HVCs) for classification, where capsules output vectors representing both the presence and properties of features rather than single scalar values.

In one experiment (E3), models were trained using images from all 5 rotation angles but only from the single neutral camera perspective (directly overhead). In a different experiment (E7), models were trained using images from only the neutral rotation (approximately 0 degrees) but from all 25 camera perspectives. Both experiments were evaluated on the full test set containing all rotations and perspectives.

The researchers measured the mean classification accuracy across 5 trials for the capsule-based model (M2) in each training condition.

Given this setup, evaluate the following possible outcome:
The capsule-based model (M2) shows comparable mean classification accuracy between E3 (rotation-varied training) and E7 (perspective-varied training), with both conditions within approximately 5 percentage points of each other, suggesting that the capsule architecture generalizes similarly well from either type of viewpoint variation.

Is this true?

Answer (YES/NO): NO